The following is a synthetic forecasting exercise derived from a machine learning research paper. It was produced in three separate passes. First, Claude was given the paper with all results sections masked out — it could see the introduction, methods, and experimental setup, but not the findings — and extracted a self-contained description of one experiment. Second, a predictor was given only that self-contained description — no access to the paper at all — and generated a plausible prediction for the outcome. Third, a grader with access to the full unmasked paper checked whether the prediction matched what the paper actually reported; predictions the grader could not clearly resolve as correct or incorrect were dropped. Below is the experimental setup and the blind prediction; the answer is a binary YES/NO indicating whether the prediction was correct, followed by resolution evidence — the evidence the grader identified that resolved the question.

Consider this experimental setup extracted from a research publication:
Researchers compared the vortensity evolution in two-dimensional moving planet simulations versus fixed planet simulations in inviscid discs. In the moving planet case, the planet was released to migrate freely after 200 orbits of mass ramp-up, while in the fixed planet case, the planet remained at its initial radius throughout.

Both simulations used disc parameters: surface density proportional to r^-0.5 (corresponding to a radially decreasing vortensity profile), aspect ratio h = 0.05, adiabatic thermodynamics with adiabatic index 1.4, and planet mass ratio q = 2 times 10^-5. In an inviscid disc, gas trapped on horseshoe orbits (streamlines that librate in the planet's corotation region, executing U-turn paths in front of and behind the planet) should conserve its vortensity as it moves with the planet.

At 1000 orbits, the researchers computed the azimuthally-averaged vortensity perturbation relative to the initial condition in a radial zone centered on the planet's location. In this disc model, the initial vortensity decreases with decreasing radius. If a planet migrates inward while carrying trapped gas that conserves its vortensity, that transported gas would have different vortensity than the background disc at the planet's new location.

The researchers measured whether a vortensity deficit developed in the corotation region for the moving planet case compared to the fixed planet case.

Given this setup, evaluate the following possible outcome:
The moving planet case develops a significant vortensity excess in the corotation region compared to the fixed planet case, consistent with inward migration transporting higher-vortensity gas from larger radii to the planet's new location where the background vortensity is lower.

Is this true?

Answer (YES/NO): NO